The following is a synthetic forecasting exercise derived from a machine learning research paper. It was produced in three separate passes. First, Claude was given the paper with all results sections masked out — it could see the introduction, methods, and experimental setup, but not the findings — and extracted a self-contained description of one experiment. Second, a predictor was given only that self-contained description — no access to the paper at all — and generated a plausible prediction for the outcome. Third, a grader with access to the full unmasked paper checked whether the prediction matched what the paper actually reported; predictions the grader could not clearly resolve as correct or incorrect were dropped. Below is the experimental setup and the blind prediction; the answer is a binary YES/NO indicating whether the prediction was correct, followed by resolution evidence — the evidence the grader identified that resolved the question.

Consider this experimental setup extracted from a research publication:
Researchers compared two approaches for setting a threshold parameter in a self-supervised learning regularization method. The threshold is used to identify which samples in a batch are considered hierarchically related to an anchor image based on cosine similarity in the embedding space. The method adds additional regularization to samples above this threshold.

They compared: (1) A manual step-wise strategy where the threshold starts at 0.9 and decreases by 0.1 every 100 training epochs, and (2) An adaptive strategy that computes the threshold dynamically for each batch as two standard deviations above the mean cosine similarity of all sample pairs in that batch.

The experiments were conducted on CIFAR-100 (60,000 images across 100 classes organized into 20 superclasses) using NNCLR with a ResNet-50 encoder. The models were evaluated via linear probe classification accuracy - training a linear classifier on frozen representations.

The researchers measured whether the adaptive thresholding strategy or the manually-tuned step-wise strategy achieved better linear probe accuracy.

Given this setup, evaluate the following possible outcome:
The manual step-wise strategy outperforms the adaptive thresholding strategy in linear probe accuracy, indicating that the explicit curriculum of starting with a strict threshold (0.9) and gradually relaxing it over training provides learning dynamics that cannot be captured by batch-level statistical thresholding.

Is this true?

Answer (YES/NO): YES